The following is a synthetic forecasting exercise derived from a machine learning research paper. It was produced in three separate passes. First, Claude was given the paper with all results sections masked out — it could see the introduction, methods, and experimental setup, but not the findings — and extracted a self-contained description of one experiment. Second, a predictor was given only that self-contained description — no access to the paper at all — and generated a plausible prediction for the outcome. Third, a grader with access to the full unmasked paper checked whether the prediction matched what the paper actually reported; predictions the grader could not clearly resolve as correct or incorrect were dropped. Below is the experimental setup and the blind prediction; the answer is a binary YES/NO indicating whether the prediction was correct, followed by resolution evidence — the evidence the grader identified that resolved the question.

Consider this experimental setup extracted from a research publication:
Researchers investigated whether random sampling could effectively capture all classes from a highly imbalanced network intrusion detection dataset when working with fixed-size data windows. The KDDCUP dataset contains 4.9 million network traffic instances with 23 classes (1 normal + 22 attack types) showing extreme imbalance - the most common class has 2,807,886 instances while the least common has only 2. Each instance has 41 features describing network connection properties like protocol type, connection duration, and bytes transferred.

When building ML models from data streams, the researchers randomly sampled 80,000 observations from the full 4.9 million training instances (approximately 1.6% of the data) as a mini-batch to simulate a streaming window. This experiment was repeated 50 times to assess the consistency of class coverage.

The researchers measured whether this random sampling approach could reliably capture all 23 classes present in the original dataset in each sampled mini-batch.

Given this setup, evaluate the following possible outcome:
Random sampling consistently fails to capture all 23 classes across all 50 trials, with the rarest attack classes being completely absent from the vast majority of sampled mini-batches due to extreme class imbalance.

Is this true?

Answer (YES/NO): YES